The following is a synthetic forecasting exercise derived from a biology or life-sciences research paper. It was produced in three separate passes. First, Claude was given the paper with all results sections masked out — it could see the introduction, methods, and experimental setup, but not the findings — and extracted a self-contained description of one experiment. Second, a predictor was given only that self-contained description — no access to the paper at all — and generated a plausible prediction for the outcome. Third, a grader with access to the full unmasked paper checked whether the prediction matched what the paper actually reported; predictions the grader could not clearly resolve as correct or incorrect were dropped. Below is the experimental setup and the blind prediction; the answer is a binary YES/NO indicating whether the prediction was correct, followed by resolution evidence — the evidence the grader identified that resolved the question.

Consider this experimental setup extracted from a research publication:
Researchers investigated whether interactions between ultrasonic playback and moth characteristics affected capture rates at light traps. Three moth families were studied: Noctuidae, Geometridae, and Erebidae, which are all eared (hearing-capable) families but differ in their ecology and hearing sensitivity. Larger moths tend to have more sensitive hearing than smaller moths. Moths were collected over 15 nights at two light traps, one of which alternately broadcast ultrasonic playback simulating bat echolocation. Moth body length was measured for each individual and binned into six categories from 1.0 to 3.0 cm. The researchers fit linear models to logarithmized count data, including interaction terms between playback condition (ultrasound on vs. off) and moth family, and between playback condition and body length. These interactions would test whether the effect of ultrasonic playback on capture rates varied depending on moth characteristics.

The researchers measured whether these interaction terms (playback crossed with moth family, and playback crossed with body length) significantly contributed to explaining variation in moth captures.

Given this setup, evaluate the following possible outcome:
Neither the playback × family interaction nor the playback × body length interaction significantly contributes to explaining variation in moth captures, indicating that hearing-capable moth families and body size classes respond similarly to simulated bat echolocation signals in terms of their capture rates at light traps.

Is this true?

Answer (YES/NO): YES